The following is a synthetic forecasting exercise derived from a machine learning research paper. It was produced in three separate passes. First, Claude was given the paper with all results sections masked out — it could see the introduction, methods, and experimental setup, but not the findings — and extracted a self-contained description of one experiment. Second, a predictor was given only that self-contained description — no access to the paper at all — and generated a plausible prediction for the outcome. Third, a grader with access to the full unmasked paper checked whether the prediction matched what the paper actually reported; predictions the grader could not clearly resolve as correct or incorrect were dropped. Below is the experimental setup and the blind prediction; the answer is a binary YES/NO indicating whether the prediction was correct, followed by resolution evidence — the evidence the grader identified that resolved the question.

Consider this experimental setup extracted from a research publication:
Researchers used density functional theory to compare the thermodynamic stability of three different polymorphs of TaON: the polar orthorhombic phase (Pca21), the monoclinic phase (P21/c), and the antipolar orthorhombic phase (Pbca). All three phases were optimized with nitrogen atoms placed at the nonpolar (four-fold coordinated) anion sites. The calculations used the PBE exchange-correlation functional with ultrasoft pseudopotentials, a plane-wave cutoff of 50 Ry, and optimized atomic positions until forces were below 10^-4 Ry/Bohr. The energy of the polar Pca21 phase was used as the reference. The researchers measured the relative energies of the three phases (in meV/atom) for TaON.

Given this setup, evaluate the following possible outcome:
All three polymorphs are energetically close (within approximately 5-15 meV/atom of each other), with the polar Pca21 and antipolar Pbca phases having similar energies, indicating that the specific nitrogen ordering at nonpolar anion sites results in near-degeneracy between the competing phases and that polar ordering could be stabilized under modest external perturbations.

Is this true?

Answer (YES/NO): NO